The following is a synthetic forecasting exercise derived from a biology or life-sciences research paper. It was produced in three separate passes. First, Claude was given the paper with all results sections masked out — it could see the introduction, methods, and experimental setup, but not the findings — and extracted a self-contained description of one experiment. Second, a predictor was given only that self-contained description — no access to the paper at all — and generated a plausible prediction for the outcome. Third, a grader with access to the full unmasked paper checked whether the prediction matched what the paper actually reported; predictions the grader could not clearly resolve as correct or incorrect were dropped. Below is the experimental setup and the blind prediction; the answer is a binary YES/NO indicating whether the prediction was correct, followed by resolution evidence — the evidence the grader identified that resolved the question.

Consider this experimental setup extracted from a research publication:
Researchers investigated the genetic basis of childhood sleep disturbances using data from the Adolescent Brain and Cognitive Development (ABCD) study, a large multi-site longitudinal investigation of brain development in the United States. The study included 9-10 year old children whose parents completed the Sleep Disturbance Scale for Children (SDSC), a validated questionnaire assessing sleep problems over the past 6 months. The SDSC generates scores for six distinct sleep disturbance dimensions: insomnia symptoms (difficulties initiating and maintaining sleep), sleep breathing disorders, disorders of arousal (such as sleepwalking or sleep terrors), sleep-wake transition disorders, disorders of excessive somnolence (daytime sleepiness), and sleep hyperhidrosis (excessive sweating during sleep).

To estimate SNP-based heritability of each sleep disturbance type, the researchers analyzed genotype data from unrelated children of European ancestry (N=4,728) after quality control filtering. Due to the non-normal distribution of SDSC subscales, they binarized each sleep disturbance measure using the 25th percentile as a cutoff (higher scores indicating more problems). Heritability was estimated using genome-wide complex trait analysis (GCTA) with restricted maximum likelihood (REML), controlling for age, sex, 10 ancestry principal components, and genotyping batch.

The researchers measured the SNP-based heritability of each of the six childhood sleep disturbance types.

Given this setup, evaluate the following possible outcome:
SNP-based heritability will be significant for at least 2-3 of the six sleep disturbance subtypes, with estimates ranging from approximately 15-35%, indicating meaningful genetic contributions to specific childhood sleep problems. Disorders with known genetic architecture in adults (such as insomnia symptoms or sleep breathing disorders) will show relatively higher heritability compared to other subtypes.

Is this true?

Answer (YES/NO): NO